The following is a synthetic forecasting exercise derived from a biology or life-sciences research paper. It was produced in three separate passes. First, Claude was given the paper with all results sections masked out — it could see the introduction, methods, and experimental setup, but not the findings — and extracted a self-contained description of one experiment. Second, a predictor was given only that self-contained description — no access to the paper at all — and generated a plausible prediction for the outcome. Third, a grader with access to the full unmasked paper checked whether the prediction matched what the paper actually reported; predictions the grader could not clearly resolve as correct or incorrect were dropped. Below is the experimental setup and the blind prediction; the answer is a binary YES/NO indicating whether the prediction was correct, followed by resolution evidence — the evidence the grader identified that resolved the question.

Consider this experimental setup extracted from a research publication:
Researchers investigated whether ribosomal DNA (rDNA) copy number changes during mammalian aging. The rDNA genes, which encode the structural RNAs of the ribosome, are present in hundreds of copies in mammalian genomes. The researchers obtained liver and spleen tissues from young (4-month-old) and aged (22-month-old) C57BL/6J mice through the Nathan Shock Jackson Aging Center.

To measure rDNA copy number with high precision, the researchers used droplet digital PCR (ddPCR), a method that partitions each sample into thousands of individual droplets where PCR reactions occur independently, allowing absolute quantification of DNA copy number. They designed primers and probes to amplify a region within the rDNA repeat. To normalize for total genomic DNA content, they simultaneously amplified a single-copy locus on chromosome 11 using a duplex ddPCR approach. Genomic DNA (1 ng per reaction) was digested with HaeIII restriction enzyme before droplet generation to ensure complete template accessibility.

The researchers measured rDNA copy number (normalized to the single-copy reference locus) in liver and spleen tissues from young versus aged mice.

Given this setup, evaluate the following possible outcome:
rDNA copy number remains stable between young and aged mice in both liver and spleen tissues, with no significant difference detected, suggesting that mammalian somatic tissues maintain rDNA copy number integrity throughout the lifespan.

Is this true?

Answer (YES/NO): YES